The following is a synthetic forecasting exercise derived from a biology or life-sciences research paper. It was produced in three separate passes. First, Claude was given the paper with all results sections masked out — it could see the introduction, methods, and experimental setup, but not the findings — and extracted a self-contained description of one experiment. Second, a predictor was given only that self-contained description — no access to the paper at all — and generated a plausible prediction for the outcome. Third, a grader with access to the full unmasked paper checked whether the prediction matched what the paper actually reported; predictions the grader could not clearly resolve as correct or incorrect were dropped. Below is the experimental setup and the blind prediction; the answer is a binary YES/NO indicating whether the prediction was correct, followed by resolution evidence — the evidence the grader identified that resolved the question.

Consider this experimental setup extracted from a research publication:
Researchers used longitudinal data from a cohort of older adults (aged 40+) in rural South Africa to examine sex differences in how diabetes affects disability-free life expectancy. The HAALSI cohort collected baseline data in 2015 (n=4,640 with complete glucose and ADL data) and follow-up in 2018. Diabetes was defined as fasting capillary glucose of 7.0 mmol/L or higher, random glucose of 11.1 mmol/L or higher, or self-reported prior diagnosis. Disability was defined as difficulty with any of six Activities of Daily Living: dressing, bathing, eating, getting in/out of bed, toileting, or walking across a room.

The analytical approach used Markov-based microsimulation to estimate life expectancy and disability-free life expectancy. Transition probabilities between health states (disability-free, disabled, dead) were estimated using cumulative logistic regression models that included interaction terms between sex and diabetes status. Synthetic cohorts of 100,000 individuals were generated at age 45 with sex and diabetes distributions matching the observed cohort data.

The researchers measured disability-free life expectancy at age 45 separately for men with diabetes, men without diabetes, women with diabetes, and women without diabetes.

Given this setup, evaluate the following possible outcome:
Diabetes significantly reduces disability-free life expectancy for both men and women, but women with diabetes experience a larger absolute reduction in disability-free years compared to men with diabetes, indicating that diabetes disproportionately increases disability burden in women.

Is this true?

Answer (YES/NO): NO